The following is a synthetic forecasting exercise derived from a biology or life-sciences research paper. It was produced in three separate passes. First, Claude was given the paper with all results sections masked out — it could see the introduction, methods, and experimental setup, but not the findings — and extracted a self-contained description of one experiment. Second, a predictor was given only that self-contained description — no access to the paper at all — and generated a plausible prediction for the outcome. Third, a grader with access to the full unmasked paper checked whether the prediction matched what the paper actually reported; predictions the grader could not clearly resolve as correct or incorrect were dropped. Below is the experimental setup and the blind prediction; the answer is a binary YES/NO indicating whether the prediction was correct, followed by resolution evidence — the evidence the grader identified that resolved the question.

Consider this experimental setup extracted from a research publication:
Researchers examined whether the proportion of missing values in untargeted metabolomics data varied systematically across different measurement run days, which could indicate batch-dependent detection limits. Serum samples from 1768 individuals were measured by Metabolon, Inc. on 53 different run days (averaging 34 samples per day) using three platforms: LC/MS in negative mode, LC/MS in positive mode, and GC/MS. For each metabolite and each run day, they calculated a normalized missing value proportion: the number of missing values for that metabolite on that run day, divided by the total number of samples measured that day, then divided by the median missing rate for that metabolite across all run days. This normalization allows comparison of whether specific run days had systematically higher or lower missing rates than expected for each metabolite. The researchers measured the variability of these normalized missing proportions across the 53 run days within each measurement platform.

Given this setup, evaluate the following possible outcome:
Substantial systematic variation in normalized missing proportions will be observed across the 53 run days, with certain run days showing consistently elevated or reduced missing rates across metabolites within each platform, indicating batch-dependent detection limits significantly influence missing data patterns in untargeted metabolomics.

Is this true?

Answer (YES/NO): YES